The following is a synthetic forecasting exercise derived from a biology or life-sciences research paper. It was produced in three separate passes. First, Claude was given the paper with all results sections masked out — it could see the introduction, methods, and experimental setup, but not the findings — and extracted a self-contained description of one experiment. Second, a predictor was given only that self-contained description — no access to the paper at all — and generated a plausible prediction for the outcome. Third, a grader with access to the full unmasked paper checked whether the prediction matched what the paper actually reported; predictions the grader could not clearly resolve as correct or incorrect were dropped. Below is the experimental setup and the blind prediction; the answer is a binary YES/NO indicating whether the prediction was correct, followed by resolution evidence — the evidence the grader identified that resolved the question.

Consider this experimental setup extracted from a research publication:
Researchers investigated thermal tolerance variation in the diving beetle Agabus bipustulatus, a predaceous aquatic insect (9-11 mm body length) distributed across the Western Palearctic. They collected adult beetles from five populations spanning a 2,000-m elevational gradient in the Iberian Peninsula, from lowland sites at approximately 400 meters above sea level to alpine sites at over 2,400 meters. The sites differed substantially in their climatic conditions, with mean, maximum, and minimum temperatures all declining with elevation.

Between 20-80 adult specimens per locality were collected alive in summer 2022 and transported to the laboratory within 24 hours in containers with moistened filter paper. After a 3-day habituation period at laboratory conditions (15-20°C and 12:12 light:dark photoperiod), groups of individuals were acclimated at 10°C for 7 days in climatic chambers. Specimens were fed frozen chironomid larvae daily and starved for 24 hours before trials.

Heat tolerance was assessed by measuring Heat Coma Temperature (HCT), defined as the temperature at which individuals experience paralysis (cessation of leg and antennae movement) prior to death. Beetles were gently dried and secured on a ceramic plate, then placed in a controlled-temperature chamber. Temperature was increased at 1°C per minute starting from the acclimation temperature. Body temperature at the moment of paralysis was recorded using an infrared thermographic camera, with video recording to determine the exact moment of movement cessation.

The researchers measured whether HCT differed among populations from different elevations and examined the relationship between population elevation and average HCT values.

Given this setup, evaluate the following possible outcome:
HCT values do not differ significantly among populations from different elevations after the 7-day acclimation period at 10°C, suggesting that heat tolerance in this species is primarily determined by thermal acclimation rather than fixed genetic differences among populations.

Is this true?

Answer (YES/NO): NO